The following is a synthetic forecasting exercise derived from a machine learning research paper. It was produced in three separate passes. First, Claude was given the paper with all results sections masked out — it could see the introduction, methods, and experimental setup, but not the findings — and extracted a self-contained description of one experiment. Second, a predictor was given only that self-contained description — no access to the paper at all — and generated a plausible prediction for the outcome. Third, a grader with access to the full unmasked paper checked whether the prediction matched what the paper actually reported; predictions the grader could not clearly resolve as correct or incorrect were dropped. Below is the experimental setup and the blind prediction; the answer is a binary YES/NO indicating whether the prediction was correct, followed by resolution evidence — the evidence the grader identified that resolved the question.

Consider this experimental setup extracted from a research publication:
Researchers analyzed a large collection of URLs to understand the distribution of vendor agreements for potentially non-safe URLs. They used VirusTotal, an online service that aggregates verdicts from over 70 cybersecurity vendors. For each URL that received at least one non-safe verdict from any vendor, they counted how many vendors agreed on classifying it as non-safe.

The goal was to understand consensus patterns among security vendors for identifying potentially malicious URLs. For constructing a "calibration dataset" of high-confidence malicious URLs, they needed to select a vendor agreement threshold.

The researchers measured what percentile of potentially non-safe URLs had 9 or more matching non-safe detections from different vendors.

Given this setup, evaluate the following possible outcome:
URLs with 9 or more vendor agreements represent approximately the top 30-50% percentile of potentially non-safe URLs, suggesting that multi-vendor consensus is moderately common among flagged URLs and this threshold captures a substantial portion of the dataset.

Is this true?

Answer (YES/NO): NO